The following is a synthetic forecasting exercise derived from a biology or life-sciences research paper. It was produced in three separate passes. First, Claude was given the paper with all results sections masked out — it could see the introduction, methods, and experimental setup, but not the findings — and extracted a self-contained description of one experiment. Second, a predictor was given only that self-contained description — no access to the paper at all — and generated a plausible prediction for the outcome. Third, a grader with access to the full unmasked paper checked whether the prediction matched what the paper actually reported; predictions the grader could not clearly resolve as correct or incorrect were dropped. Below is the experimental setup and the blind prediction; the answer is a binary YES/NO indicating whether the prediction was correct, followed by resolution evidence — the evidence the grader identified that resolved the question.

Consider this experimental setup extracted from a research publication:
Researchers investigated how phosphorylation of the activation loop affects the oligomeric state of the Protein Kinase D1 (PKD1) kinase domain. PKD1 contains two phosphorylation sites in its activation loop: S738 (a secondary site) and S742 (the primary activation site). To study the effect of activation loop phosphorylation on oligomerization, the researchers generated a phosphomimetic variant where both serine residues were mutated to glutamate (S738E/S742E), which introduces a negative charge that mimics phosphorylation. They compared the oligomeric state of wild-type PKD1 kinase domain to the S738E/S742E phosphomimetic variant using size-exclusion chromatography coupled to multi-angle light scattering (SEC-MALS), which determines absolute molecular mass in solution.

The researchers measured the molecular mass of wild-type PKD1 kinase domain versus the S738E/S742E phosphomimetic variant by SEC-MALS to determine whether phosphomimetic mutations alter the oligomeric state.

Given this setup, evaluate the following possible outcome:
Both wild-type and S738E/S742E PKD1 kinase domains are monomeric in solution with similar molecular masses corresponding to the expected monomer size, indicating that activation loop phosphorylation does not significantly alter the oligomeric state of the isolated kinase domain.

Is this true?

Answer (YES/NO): NO